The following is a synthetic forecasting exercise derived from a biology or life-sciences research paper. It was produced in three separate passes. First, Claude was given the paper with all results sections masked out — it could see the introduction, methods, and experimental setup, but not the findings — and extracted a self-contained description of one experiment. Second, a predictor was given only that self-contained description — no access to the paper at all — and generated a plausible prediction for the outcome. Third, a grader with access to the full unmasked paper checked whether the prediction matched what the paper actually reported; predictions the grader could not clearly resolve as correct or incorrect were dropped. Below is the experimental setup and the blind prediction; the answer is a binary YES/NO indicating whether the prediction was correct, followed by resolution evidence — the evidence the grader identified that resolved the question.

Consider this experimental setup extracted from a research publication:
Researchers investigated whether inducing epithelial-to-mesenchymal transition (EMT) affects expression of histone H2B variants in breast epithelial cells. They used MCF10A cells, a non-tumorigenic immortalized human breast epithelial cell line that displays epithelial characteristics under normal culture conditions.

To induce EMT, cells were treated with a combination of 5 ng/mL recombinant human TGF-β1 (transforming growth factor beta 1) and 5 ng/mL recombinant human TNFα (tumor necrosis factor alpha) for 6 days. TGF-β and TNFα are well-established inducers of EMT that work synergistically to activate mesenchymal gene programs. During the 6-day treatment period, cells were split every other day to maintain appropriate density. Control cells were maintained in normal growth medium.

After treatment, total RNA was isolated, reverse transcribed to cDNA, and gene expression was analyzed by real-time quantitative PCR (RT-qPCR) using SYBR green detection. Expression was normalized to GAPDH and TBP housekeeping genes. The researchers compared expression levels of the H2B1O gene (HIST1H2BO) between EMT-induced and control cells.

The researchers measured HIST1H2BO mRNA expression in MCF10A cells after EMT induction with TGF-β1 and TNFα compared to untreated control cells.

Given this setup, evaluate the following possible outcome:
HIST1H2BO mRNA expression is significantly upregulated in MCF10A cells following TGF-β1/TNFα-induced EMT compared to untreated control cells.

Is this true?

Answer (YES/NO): YES